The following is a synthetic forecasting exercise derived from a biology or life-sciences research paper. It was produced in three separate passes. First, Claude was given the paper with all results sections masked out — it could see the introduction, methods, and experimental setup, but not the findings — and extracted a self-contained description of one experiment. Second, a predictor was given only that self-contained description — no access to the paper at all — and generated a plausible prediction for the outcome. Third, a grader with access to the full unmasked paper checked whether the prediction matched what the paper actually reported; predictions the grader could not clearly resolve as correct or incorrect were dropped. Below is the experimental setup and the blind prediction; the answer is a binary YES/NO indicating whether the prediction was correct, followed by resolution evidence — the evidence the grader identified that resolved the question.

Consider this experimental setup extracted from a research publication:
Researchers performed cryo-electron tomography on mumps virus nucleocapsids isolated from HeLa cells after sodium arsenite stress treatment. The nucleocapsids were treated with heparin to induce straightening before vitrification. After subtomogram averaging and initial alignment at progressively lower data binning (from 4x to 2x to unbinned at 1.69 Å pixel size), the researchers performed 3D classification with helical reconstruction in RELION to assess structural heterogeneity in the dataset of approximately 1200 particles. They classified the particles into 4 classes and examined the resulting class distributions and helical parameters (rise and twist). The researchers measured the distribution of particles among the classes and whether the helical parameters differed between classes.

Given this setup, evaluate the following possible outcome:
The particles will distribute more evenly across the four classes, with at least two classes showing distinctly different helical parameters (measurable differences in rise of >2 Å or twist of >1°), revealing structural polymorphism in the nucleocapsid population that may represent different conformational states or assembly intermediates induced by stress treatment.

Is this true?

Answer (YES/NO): NO